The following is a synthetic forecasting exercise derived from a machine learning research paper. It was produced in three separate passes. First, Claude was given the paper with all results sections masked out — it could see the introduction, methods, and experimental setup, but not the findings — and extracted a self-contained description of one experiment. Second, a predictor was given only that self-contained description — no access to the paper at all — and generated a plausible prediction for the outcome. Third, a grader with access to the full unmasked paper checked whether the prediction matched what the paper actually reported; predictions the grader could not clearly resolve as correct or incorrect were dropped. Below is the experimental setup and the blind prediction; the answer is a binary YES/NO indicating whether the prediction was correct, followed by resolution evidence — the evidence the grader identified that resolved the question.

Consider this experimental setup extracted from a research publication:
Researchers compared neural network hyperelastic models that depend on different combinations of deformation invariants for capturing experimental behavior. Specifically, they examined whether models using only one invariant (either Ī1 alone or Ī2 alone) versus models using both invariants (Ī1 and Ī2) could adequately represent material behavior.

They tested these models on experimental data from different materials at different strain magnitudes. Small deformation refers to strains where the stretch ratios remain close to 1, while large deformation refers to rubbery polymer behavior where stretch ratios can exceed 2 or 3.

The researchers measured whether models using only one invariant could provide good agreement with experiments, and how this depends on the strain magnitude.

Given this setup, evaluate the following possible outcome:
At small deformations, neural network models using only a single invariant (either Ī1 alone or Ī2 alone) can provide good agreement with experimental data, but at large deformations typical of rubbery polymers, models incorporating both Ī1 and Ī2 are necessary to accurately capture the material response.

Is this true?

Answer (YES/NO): YES